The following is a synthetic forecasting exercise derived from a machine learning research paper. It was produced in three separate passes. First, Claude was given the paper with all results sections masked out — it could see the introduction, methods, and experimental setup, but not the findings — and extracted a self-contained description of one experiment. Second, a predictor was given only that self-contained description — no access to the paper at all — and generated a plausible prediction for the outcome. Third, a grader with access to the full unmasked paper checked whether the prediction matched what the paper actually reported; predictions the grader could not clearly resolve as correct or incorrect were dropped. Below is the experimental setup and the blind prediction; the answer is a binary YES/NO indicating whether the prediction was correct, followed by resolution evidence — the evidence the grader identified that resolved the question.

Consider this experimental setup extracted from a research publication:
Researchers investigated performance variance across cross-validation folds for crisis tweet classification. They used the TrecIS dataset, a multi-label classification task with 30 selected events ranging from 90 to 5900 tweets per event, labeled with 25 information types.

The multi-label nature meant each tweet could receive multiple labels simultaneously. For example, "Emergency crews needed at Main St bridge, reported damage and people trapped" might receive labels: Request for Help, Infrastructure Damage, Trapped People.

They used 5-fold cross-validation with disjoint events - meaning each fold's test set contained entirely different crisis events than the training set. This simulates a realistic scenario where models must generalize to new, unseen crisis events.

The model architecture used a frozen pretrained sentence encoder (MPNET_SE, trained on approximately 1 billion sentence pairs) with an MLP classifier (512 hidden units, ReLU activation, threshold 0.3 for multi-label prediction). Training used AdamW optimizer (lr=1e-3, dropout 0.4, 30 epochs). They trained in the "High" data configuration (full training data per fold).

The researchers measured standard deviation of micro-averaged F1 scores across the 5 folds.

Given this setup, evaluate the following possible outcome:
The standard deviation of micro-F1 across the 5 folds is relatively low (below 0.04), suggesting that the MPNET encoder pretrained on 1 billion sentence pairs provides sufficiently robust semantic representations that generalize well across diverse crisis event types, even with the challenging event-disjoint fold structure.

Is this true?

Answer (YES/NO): YES